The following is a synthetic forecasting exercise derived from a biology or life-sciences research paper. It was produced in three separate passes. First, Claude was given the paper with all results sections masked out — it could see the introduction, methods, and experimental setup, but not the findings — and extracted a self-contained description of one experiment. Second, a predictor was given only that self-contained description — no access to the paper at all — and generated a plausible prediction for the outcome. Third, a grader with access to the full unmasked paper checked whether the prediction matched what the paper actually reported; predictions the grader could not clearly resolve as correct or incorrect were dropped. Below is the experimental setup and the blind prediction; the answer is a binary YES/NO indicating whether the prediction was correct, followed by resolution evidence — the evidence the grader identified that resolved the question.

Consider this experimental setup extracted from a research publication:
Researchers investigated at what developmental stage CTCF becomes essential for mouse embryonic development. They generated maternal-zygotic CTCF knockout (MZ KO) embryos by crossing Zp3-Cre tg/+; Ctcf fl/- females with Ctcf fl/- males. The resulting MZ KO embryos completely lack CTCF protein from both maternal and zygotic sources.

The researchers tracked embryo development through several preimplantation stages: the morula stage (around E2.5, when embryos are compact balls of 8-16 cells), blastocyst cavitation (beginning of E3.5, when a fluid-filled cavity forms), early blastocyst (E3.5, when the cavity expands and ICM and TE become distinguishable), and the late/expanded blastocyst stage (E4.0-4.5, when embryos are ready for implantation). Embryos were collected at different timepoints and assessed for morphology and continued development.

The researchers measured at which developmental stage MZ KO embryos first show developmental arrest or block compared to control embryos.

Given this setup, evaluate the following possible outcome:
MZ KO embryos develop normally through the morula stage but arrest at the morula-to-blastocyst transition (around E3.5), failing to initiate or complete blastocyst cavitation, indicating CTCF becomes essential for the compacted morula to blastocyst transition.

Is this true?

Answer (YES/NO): NO